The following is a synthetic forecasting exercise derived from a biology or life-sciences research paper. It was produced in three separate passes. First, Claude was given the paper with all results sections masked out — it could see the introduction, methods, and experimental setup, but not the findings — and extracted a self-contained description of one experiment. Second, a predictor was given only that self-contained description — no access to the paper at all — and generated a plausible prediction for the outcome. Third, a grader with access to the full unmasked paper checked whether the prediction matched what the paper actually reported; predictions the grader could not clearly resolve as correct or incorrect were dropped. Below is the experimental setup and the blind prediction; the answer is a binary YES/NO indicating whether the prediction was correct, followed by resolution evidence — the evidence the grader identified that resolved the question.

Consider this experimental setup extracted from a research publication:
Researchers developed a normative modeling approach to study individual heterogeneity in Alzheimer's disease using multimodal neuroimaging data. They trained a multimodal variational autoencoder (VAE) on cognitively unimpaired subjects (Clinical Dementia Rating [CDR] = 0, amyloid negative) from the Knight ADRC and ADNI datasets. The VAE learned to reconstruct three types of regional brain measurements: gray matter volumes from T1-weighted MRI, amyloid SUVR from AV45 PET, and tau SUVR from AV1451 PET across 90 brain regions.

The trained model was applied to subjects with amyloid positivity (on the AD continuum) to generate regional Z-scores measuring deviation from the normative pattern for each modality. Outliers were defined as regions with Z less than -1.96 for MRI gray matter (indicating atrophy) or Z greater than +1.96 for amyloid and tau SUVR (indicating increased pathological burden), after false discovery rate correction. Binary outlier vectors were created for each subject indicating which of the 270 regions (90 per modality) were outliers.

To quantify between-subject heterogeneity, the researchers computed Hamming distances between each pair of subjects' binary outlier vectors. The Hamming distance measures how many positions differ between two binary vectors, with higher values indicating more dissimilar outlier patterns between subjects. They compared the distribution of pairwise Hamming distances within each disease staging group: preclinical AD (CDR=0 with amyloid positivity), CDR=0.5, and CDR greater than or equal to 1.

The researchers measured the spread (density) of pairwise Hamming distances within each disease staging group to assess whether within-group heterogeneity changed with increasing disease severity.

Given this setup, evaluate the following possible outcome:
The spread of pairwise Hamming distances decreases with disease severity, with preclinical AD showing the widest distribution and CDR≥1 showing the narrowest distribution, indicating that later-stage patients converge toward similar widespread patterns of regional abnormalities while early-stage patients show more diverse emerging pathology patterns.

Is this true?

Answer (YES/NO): NO